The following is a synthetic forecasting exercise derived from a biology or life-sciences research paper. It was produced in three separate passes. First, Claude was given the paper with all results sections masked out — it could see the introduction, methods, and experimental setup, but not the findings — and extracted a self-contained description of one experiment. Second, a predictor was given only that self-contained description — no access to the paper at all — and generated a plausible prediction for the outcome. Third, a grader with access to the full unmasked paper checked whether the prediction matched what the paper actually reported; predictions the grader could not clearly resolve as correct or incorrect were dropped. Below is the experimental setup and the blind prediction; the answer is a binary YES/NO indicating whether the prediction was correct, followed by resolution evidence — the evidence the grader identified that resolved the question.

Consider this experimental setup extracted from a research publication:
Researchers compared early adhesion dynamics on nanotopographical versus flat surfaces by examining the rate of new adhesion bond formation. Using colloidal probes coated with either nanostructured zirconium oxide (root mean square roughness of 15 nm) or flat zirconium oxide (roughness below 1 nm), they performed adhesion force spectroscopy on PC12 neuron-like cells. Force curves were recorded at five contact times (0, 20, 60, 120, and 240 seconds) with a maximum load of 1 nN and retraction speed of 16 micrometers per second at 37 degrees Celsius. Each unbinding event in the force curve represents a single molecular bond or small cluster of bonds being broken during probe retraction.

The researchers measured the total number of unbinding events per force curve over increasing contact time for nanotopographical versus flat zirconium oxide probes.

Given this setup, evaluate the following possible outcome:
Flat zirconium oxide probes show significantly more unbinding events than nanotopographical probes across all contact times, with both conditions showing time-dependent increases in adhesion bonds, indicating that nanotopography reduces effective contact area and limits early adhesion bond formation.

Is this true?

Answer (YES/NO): NO